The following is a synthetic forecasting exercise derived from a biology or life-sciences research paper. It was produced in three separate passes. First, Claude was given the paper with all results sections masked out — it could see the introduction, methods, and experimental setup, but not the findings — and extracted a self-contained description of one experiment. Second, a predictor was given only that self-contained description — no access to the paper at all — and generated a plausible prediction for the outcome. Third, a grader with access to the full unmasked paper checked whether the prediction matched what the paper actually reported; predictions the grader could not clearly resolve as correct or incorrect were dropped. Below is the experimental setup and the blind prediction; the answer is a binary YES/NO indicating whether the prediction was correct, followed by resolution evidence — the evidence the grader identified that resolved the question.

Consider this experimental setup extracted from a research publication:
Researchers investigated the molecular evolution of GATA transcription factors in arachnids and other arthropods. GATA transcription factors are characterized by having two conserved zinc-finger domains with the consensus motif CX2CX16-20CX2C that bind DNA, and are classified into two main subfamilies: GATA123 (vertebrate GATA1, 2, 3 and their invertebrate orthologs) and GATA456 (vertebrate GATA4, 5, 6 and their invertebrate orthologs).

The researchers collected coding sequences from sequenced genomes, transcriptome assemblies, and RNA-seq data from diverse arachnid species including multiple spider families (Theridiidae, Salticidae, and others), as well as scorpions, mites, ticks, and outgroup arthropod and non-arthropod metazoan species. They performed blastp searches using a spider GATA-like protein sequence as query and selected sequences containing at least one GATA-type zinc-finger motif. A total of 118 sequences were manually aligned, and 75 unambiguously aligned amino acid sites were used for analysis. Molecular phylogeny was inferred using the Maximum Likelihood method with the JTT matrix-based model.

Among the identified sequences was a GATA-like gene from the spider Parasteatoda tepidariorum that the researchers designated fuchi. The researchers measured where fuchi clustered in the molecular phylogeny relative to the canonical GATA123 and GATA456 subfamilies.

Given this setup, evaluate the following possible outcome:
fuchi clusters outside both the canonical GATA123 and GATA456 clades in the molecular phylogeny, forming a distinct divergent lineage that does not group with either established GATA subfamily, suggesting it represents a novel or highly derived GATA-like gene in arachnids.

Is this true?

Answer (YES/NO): NO